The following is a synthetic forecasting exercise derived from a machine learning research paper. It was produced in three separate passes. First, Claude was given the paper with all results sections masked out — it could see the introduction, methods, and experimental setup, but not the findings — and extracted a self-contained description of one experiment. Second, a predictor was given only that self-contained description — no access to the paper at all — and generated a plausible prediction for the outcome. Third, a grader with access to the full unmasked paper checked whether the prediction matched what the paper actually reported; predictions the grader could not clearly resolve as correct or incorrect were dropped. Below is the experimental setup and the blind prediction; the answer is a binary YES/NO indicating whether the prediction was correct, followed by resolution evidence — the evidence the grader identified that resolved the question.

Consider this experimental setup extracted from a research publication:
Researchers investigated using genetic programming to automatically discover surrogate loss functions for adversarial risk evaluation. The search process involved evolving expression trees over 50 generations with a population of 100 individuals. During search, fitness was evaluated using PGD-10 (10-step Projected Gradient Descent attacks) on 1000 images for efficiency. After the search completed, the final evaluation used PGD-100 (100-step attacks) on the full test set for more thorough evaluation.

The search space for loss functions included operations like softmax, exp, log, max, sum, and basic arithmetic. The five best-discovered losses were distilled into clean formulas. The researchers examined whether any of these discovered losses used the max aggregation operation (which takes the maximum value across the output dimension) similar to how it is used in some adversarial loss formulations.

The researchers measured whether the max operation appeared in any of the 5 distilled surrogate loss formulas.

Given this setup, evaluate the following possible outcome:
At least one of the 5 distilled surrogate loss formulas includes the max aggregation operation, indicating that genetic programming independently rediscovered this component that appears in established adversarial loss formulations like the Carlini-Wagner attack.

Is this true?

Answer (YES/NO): YES